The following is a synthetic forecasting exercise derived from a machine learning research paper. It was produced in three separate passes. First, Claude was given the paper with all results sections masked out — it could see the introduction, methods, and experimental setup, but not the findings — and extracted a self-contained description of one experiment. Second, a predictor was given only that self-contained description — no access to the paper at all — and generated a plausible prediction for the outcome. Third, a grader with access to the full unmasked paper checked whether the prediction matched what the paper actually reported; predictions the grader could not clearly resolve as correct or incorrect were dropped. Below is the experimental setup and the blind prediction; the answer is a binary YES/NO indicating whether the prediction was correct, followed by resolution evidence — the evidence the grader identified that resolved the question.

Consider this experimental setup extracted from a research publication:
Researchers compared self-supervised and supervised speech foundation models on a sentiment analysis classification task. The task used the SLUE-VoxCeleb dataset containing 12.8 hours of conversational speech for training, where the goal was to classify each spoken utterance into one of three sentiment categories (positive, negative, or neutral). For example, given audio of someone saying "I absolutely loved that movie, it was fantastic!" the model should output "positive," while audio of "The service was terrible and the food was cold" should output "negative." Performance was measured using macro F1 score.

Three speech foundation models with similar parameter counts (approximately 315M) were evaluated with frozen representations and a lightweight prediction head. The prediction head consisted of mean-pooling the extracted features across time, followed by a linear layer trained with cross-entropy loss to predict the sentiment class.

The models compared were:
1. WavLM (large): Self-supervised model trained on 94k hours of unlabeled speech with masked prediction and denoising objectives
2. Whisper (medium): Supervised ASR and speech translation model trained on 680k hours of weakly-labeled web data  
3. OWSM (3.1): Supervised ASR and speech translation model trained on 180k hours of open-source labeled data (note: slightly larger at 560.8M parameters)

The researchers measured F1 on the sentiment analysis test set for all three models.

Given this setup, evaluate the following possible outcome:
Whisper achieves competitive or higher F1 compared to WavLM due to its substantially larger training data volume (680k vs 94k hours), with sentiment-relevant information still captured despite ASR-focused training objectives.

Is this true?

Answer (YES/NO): YES